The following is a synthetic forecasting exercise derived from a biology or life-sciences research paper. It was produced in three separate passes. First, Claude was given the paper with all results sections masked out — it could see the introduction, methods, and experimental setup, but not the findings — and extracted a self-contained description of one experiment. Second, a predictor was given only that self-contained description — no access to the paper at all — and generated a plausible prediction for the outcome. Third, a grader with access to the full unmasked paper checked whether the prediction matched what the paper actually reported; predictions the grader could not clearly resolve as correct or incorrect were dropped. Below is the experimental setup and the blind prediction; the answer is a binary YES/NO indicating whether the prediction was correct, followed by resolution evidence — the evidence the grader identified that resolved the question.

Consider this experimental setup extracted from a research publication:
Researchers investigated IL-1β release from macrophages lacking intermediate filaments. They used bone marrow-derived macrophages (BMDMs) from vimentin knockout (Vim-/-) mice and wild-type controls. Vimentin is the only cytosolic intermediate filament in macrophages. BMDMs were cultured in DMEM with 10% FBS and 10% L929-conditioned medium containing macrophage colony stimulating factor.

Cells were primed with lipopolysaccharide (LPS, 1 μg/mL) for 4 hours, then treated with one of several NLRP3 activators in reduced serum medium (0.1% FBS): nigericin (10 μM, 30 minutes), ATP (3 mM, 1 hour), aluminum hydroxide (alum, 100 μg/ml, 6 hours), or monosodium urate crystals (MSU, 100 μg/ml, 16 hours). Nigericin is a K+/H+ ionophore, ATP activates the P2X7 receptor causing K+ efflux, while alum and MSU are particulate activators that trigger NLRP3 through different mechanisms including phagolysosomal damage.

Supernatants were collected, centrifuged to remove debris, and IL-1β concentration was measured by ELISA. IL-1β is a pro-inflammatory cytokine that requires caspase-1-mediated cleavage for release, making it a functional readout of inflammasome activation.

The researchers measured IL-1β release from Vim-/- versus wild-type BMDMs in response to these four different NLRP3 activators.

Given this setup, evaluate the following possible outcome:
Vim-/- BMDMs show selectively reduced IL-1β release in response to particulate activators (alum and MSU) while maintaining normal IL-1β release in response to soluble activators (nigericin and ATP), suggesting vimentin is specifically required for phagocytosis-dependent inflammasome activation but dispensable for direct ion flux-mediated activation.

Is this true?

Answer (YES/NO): NO